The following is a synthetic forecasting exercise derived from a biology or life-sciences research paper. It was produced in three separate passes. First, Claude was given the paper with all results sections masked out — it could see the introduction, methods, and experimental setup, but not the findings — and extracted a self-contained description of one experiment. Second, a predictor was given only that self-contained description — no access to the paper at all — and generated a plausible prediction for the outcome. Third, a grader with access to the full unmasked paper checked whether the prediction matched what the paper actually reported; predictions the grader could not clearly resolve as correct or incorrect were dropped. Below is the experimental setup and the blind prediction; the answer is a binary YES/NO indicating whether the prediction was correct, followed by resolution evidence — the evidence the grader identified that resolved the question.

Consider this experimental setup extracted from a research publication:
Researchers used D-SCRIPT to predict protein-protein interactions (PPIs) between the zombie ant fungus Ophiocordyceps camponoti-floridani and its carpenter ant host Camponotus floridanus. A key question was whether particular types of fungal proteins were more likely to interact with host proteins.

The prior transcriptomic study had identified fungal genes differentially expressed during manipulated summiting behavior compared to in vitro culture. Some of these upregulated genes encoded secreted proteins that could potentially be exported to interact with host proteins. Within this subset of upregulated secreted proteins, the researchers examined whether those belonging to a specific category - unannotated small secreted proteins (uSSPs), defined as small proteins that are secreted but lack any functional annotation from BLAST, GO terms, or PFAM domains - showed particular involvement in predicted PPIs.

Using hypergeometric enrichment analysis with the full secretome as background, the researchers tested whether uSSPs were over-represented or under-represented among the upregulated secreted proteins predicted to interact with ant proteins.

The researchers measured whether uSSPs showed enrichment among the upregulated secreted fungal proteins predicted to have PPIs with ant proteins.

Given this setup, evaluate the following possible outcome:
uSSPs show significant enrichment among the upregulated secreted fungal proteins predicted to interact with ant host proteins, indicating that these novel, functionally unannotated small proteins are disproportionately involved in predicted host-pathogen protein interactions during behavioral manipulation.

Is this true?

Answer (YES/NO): NO